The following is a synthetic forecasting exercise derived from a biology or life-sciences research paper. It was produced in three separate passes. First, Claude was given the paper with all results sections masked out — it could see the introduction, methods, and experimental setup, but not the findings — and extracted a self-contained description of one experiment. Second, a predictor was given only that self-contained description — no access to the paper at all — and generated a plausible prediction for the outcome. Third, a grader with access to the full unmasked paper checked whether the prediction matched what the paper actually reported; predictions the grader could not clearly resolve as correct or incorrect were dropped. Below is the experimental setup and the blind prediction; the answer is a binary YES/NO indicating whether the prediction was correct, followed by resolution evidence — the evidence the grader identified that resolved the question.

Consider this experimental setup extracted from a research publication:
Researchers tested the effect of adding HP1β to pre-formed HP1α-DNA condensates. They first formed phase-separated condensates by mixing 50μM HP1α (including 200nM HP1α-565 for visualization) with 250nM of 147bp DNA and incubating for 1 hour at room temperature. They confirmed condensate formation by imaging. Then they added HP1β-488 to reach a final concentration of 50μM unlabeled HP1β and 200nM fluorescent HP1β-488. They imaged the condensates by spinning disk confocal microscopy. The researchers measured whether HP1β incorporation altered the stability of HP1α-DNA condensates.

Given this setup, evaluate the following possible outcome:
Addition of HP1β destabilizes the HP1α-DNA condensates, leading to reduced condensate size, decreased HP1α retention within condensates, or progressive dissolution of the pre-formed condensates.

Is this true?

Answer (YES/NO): YES